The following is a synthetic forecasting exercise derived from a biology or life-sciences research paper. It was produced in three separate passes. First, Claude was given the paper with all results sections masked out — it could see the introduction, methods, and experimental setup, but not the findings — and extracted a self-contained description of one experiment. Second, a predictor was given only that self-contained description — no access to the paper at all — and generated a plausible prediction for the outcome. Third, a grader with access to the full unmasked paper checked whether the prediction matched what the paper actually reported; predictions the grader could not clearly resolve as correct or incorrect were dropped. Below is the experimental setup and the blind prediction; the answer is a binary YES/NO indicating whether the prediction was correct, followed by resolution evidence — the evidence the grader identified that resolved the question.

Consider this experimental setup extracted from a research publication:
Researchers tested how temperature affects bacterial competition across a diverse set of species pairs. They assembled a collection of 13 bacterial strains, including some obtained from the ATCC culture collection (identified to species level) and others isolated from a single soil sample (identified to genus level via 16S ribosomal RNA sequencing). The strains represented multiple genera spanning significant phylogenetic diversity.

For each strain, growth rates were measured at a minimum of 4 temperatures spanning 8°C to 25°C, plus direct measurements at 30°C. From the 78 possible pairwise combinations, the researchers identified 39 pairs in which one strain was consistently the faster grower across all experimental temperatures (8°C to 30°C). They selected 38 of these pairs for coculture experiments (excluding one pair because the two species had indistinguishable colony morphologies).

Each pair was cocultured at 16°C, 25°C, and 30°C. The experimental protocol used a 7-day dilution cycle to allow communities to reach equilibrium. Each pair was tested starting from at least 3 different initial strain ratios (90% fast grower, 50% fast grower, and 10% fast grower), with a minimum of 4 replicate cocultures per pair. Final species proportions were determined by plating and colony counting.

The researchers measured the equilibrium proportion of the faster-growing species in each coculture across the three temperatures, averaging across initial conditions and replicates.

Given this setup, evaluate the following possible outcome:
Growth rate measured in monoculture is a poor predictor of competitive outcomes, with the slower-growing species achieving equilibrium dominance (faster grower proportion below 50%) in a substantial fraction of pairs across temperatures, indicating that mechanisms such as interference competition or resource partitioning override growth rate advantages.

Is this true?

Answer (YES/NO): NO